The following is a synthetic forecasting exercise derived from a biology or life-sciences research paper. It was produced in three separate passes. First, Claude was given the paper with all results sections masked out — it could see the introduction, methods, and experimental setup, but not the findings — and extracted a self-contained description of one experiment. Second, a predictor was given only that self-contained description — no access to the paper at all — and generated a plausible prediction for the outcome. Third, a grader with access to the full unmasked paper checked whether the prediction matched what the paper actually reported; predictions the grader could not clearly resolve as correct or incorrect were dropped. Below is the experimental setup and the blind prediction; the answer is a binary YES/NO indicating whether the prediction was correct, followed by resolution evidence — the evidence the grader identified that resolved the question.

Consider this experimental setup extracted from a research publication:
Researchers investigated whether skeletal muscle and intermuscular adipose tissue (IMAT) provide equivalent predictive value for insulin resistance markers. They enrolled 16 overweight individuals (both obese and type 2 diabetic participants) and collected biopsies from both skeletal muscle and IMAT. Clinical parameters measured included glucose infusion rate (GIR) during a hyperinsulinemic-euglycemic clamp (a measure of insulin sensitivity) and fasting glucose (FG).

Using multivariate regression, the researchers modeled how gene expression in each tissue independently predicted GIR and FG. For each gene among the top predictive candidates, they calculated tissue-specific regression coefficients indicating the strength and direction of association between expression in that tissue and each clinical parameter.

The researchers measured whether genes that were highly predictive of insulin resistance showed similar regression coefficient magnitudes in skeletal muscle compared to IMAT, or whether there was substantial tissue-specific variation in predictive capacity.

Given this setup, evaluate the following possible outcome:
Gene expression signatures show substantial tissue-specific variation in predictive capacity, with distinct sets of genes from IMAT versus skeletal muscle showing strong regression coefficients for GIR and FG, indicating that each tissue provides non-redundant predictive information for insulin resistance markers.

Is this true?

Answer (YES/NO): NO